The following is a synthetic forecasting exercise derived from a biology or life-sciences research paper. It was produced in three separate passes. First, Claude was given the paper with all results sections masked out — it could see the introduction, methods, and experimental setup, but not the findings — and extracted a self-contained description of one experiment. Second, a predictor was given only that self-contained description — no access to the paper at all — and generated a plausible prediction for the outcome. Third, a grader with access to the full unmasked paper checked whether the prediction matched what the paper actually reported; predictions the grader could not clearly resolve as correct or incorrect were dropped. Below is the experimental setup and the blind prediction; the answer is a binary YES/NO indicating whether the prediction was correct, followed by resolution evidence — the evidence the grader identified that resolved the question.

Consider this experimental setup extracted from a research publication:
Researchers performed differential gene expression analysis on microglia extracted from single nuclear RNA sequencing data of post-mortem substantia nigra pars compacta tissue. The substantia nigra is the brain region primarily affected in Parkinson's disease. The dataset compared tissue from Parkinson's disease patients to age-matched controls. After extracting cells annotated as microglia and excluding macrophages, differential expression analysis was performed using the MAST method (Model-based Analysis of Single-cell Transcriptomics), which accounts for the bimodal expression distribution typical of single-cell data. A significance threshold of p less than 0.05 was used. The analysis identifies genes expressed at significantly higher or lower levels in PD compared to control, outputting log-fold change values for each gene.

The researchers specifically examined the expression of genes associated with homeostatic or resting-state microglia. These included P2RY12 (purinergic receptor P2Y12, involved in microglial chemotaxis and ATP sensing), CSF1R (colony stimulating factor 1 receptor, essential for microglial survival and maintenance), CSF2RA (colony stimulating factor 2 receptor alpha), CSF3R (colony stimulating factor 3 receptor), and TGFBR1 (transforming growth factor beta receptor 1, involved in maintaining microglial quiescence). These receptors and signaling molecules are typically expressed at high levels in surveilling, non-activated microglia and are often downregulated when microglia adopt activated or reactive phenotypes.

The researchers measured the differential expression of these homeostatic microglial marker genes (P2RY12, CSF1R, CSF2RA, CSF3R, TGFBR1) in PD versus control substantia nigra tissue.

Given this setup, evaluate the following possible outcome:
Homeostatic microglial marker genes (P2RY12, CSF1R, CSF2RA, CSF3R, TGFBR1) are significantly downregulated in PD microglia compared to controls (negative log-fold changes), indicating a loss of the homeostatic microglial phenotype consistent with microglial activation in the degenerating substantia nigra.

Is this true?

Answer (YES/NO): YES